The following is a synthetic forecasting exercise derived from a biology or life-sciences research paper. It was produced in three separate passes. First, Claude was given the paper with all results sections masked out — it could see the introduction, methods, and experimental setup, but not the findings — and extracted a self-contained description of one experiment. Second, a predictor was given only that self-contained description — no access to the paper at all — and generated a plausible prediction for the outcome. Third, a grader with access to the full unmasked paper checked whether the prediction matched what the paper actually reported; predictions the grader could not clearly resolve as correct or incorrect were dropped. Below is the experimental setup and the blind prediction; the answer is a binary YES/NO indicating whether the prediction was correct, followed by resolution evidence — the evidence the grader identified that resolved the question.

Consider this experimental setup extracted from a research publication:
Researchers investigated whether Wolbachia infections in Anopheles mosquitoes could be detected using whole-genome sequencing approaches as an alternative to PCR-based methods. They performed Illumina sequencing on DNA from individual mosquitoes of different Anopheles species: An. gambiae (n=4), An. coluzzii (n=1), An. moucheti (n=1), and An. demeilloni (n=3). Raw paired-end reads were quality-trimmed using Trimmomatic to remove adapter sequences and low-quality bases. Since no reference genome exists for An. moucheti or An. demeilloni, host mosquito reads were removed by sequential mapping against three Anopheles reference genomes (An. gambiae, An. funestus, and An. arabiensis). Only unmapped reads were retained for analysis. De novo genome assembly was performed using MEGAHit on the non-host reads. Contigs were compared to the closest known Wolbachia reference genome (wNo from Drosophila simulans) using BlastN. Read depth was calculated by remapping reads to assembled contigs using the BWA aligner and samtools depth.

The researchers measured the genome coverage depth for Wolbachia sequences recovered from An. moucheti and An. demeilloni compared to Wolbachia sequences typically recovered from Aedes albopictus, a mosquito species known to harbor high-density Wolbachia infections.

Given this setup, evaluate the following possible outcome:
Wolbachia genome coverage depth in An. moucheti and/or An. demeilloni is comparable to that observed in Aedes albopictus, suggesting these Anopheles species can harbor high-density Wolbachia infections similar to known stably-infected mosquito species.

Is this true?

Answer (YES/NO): YES